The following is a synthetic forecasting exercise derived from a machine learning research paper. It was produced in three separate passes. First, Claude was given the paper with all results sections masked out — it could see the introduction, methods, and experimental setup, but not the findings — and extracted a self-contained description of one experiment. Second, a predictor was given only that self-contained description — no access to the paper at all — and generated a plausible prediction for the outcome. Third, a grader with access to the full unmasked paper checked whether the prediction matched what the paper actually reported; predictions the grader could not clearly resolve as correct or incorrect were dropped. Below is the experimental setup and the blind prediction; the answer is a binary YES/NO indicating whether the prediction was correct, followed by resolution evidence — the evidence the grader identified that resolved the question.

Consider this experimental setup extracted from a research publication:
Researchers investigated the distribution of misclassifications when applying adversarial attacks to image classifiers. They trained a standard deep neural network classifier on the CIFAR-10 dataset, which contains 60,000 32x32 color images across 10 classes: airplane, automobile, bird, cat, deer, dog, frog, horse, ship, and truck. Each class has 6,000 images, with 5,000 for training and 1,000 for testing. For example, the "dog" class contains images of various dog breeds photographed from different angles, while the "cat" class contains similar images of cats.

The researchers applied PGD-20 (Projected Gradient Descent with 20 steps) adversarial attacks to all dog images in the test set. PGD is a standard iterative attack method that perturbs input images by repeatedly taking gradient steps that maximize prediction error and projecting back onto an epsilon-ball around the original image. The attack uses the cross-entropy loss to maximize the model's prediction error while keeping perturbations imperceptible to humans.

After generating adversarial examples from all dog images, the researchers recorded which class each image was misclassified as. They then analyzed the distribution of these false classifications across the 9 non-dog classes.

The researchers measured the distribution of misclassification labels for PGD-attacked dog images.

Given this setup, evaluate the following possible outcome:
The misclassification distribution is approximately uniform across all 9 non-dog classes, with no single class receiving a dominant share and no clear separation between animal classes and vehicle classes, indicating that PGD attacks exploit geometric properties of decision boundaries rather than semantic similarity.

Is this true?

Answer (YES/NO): NO